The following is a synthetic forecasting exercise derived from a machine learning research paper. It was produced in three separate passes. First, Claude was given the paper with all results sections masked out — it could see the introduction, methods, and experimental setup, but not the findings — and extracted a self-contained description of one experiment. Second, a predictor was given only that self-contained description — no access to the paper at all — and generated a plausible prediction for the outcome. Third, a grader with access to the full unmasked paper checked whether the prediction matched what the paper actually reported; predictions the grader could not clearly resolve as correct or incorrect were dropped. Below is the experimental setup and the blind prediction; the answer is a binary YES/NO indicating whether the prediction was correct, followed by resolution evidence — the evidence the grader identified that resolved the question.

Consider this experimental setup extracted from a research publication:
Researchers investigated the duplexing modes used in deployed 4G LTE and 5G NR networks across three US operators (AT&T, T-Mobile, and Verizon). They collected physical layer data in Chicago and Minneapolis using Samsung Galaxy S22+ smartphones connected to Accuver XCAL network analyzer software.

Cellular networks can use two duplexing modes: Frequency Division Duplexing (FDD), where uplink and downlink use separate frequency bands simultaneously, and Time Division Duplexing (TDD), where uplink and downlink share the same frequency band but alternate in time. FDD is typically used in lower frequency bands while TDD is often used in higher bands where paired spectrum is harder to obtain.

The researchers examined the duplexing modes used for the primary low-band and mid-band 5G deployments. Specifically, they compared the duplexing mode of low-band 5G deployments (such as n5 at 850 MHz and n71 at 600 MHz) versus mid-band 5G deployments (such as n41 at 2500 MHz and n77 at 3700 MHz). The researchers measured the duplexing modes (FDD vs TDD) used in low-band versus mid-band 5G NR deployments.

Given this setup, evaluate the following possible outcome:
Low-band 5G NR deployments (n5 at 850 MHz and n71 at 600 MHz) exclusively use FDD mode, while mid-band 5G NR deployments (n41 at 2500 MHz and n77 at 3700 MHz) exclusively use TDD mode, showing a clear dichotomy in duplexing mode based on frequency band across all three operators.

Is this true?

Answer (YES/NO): YES